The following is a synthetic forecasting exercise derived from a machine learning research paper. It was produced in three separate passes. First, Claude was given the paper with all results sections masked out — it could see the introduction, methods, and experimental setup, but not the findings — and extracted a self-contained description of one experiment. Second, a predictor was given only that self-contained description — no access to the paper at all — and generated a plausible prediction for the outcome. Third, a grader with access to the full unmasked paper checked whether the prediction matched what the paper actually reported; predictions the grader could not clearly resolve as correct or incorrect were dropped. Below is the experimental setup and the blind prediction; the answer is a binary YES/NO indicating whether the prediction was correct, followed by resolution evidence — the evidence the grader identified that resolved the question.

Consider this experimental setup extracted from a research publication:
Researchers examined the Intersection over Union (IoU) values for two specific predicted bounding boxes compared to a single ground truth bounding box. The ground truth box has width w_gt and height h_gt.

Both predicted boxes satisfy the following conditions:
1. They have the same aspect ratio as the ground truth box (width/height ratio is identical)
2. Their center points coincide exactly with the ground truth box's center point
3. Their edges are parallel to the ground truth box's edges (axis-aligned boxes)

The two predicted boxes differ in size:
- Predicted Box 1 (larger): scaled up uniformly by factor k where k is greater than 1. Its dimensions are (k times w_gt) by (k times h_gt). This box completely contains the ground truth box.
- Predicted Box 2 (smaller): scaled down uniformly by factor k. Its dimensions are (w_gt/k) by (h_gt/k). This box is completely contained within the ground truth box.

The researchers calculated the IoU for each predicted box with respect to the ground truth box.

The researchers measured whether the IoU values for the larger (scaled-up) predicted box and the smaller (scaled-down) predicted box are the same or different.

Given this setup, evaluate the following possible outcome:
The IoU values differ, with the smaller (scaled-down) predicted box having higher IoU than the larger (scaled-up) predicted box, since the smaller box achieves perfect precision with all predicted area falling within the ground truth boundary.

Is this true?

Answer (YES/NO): NO